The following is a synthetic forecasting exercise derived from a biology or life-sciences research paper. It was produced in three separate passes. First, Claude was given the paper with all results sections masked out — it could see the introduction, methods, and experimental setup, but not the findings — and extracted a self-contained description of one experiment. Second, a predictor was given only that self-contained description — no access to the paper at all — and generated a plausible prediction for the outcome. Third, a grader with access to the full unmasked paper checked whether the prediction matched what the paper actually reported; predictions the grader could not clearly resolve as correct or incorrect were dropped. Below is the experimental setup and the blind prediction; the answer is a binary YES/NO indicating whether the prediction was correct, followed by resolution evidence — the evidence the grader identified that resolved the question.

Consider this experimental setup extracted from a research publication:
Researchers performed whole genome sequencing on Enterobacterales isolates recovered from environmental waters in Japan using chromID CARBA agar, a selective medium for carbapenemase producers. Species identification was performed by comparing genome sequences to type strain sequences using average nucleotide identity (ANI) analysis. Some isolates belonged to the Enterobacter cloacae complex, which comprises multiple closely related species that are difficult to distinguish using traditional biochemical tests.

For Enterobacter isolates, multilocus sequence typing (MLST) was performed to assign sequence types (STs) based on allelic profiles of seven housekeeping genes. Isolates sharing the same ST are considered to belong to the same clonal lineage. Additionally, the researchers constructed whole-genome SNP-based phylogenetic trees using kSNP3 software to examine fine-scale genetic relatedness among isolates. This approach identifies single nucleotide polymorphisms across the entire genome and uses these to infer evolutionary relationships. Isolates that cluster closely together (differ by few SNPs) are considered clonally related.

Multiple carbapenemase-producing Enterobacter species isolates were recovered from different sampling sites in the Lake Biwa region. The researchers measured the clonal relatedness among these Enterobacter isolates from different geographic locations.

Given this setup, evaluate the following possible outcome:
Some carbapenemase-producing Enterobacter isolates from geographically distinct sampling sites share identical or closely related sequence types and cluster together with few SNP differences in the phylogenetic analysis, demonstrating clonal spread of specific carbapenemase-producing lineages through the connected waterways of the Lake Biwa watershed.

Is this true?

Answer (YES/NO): NO